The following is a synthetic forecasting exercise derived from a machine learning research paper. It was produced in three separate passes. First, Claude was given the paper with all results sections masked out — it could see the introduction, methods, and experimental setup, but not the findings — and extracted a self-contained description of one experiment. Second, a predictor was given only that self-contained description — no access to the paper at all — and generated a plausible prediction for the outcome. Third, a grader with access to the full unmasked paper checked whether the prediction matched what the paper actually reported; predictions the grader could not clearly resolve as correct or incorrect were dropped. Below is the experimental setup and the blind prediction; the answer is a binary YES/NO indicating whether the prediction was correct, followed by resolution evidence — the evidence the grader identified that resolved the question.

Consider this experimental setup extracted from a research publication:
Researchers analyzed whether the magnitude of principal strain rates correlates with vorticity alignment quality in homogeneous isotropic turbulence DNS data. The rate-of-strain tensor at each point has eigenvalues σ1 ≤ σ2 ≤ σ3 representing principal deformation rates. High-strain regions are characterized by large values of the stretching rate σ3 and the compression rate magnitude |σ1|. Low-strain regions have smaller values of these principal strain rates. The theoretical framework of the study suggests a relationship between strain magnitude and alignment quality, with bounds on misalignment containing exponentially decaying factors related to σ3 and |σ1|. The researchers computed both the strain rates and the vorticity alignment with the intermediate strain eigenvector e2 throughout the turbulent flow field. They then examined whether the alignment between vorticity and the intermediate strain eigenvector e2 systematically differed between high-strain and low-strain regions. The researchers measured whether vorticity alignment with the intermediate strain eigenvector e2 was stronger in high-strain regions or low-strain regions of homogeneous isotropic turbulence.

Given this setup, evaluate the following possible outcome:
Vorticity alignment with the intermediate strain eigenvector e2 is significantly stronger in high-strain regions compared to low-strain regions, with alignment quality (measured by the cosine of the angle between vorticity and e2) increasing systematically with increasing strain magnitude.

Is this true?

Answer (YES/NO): NO